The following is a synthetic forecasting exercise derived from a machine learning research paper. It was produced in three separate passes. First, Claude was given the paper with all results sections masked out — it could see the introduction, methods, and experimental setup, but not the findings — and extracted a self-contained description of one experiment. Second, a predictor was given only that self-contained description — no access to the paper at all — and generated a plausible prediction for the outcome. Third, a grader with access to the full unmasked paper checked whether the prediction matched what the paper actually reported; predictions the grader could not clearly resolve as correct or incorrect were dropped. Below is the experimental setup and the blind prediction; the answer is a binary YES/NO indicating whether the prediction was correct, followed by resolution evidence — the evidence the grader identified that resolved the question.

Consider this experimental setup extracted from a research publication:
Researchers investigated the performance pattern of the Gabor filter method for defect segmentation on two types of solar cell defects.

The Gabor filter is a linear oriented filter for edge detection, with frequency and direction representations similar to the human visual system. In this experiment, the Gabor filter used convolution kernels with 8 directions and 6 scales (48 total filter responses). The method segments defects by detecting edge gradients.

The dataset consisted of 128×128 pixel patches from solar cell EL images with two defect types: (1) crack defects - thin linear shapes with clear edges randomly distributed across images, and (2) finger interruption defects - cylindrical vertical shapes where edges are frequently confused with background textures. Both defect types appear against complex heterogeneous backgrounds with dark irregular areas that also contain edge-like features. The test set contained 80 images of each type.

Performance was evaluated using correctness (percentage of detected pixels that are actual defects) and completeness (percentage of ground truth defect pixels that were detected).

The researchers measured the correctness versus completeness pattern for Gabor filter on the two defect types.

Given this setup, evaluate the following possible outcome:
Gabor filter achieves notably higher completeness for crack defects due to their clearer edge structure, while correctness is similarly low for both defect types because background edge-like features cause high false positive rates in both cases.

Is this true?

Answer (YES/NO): NO